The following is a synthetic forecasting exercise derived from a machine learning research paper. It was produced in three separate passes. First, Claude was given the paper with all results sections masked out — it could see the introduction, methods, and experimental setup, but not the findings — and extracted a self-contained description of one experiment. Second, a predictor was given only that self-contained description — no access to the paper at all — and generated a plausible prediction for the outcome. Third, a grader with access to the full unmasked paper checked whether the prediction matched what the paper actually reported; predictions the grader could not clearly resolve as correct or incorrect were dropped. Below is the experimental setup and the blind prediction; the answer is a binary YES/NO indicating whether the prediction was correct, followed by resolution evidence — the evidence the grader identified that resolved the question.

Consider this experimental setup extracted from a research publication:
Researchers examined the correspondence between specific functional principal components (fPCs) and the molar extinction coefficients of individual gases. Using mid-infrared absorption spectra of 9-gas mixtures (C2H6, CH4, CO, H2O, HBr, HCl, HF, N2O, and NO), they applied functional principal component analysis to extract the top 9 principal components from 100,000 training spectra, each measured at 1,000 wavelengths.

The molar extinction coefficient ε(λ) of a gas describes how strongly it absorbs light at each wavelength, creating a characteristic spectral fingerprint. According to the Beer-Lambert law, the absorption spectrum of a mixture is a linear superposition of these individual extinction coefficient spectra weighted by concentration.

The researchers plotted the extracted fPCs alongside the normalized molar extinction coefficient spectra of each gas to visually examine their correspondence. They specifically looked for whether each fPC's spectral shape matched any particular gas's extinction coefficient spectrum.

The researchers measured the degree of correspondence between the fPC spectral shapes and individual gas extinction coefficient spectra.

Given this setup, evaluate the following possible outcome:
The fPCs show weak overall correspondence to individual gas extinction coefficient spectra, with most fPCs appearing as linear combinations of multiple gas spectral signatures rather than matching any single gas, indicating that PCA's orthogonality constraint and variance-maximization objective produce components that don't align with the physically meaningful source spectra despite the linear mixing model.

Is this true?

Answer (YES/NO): NO